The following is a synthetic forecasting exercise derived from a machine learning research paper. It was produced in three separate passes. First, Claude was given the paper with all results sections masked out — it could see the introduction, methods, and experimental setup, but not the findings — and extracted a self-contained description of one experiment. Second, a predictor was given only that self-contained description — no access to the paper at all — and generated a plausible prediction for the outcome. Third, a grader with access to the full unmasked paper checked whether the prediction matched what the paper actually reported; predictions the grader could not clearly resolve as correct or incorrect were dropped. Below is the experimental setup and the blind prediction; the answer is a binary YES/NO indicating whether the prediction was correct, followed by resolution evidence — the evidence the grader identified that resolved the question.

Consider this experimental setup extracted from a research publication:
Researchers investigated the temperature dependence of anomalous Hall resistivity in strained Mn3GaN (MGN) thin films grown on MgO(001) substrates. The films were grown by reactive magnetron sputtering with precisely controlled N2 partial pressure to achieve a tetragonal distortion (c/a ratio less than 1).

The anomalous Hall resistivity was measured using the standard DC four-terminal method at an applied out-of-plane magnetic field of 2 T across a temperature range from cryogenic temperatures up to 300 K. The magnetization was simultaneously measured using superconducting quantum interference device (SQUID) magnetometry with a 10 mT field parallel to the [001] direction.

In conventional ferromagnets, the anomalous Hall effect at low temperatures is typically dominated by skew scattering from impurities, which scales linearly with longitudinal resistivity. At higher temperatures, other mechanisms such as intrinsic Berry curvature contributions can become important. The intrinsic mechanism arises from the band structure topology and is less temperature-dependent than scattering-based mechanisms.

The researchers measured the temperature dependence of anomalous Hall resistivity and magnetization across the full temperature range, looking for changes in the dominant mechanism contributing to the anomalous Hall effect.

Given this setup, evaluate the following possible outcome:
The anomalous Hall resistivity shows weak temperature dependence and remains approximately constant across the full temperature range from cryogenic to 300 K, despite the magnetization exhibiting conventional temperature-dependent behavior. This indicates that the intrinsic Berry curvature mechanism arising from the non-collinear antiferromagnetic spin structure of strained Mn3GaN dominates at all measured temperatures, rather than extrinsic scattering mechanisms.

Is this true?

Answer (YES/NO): NO